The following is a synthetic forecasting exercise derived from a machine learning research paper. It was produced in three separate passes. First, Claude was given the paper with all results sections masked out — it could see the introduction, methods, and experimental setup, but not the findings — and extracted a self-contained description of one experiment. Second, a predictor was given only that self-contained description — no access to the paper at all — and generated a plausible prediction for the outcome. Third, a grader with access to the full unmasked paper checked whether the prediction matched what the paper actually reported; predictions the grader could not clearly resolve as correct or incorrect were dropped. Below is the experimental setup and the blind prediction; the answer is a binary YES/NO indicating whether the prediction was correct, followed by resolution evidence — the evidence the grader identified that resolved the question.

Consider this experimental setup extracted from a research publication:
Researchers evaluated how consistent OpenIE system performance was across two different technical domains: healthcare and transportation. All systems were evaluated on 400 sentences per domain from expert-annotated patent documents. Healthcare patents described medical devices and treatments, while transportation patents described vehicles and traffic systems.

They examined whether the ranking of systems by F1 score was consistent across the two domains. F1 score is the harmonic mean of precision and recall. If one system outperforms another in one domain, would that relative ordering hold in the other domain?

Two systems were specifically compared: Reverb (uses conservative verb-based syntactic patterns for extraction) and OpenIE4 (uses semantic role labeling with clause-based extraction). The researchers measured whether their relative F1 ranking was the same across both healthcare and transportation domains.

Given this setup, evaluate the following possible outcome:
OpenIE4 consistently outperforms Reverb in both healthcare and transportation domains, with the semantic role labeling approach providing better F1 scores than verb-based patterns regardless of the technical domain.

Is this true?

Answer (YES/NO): YES